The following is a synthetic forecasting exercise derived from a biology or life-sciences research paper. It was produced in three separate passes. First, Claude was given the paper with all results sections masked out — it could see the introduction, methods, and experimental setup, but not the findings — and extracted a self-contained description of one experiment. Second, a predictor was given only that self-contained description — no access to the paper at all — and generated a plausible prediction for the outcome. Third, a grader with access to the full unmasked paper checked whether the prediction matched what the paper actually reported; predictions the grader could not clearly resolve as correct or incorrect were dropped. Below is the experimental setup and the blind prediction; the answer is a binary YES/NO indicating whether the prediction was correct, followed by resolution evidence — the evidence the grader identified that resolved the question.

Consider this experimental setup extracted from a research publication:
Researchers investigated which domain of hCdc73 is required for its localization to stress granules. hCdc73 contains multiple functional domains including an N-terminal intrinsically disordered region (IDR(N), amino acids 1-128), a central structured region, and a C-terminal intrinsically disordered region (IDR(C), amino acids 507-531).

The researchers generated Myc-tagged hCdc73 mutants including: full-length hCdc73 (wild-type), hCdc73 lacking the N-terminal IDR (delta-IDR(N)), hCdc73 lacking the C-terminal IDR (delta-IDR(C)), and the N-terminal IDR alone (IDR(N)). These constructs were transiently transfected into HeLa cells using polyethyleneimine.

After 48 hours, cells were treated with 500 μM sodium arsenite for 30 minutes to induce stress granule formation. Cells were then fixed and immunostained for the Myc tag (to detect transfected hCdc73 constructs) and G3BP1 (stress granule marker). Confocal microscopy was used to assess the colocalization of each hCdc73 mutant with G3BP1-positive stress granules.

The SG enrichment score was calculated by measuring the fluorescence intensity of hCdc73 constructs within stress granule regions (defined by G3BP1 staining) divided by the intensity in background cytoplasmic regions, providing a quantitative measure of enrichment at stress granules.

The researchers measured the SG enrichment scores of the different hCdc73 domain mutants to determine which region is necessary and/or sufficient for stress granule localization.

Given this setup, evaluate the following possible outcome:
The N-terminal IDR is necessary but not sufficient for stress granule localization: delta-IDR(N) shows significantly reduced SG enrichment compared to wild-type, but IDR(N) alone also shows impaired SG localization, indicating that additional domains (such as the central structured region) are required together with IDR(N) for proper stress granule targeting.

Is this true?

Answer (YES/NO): NO